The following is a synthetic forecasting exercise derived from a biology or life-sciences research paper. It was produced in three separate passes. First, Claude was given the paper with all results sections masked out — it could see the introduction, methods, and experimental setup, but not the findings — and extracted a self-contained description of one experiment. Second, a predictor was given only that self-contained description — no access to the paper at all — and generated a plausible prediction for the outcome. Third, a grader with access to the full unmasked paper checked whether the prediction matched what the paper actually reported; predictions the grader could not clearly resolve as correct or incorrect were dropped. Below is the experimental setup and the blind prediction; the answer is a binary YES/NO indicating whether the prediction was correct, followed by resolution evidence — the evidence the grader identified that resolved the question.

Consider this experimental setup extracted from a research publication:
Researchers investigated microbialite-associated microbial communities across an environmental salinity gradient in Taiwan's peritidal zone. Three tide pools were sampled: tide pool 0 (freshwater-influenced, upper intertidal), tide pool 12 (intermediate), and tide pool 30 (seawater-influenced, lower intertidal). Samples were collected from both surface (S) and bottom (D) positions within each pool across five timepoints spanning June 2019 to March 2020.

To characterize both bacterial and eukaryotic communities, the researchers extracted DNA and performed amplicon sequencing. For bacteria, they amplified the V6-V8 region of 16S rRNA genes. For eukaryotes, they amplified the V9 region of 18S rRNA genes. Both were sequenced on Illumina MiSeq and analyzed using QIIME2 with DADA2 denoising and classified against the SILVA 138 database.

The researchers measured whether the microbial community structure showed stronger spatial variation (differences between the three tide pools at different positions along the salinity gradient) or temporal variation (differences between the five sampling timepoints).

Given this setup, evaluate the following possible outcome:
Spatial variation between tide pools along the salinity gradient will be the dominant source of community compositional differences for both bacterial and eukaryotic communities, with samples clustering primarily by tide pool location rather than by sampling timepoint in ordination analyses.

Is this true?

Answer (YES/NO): YES